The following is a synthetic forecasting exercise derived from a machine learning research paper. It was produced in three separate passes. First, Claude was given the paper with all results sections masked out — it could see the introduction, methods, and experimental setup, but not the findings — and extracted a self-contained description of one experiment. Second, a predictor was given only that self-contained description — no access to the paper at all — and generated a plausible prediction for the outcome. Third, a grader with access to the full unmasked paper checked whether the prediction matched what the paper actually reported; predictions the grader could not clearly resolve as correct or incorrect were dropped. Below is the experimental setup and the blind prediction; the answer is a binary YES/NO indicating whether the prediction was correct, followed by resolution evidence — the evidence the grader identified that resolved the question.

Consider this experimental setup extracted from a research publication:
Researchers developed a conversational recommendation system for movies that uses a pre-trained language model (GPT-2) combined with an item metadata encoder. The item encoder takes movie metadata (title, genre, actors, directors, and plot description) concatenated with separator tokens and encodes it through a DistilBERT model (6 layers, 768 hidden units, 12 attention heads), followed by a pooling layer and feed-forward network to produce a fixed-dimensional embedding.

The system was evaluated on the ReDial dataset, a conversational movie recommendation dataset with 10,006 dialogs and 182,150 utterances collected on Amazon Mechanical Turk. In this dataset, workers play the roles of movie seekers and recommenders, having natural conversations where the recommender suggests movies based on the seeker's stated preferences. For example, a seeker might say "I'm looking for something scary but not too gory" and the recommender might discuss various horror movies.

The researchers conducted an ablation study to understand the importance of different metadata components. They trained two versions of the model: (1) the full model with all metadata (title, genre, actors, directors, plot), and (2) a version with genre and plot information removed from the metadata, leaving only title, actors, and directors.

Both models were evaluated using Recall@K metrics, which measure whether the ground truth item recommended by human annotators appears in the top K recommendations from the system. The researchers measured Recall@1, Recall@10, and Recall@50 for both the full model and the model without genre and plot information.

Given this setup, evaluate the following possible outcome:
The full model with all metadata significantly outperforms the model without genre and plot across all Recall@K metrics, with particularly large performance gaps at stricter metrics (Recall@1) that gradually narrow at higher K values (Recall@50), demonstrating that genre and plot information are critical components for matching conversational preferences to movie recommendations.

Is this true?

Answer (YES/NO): NO